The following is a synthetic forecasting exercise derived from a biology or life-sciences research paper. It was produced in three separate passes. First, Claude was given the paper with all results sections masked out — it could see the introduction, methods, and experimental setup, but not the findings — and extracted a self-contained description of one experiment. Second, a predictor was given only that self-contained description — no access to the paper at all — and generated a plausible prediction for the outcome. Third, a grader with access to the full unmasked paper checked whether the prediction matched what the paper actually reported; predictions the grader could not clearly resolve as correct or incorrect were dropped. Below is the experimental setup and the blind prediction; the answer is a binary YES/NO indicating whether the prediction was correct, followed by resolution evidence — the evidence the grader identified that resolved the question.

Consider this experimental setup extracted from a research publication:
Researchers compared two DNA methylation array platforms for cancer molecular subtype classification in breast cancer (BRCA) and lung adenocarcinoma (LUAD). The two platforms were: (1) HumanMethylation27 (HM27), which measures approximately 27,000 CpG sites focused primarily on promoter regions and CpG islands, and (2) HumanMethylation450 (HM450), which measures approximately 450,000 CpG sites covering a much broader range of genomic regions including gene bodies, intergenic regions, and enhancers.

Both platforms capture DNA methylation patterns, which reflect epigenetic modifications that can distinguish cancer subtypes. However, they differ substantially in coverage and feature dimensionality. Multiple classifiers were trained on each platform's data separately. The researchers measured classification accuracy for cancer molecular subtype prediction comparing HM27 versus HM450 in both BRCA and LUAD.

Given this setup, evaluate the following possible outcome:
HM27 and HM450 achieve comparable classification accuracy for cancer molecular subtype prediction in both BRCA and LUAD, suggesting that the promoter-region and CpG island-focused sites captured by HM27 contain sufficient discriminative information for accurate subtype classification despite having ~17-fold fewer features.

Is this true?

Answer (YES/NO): NO